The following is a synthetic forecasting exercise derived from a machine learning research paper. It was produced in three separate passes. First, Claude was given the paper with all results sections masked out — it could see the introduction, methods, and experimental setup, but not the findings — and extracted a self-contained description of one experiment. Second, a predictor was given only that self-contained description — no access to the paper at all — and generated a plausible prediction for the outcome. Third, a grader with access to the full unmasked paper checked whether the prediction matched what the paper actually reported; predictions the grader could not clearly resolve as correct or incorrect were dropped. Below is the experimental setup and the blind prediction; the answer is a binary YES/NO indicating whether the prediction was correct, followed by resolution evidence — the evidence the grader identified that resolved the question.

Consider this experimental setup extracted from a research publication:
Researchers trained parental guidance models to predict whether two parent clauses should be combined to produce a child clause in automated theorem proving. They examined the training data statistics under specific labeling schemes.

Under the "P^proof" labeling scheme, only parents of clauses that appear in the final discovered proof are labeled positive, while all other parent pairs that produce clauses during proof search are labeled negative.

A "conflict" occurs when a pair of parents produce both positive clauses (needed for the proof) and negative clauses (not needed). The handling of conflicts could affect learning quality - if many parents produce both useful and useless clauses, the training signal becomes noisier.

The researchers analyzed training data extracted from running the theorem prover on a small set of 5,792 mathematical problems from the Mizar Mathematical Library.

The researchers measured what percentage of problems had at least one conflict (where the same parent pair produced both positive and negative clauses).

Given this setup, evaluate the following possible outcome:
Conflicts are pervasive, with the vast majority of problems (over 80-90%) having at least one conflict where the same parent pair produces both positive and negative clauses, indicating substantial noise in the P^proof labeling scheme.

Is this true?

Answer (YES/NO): NO